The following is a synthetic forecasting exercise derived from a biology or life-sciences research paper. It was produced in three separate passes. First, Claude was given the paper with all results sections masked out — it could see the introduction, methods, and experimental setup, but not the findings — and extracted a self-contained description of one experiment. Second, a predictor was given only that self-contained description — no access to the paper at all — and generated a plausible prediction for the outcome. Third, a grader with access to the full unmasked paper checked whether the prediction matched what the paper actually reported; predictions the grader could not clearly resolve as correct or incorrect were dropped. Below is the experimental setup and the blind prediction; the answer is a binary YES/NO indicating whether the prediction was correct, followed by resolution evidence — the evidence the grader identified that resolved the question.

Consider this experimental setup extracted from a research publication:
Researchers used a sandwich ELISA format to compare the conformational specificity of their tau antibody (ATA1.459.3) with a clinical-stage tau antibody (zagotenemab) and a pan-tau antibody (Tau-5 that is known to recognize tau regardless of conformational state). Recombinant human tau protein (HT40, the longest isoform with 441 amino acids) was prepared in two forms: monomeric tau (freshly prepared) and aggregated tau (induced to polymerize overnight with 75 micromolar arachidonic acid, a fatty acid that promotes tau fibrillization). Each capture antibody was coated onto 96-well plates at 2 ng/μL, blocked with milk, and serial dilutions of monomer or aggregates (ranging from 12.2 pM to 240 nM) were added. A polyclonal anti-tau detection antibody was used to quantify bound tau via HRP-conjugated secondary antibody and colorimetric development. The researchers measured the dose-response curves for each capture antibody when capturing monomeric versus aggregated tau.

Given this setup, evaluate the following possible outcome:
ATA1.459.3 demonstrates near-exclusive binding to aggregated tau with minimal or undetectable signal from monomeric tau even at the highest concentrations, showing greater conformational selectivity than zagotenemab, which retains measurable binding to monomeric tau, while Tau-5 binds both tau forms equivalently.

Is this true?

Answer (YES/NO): NO